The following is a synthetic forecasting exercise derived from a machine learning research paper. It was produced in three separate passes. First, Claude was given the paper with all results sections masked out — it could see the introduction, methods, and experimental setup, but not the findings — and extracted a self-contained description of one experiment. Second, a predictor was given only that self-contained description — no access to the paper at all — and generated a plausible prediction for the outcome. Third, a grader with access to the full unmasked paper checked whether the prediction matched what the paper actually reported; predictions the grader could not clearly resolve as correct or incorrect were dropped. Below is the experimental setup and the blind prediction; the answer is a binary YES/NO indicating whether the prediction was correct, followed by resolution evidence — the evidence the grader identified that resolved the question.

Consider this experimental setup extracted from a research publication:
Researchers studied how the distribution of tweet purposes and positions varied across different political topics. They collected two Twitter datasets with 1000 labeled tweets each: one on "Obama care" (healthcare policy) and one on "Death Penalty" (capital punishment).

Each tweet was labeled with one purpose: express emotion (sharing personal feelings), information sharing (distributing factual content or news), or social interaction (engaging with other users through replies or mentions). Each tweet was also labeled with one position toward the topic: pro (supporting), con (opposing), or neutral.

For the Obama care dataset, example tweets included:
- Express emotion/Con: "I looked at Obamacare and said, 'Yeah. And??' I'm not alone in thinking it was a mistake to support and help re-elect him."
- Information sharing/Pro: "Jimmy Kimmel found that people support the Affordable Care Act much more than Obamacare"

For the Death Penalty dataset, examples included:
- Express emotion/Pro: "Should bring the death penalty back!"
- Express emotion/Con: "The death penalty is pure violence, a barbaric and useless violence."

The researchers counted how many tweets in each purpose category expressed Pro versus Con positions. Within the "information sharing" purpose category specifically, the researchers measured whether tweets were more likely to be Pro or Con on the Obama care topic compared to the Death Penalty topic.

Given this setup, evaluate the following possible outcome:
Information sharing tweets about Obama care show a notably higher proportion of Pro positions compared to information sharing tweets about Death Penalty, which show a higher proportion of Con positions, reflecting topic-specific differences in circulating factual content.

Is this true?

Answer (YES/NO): YES